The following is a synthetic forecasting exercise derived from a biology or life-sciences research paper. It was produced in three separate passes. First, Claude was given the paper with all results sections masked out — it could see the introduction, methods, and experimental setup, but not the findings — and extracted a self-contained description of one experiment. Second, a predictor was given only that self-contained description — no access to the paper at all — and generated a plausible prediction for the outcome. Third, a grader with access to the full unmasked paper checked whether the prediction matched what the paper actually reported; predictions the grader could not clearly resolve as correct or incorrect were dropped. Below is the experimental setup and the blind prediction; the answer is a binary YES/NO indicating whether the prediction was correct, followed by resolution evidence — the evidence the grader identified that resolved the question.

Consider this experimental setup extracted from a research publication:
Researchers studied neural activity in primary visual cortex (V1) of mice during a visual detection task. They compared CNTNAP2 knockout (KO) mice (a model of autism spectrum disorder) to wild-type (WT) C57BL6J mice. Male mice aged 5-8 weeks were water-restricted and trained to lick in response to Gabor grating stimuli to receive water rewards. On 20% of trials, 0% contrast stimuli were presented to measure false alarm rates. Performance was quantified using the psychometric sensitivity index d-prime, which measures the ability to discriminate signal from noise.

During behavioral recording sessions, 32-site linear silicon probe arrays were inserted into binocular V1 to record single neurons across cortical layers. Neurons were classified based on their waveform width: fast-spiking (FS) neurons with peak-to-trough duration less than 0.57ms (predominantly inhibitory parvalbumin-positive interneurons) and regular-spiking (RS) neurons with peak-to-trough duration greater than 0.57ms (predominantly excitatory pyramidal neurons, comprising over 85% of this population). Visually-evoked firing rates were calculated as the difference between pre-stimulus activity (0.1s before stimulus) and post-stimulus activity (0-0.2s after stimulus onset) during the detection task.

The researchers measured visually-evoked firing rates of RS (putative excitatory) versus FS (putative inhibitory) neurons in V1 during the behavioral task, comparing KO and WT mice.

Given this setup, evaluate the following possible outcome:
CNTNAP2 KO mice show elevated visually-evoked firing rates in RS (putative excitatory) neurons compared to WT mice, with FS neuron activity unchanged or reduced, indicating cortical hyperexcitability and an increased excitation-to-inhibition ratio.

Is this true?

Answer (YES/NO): NO